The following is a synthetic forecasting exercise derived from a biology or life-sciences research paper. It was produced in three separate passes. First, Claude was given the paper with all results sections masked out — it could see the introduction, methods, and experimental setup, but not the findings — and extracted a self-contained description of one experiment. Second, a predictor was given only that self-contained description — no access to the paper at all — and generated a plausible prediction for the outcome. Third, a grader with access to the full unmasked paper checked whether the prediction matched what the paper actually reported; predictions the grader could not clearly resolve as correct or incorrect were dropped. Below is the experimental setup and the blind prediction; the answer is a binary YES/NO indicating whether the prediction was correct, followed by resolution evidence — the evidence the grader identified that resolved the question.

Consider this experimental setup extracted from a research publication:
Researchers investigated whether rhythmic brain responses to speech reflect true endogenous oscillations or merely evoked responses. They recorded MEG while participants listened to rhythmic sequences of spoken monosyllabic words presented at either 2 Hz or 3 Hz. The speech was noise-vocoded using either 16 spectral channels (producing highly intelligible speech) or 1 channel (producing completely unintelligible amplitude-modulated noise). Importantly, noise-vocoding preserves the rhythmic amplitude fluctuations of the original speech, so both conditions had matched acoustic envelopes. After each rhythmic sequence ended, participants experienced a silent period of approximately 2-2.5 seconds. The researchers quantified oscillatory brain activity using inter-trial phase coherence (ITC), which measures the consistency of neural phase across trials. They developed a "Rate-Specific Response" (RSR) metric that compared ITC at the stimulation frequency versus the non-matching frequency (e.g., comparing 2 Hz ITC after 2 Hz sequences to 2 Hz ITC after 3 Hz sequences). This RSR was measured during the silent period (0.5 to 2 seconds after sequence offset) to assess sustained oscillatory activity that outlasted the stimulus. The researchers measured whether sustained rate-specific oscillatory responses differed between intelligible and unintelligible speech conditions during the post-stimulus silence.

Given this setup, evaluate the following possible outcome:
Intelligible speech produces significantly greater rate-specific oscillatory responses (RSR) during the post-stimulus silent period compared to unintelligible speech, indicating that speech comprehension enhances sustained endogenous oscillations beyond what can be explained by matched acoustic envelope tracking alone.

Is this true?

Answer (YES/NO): YES